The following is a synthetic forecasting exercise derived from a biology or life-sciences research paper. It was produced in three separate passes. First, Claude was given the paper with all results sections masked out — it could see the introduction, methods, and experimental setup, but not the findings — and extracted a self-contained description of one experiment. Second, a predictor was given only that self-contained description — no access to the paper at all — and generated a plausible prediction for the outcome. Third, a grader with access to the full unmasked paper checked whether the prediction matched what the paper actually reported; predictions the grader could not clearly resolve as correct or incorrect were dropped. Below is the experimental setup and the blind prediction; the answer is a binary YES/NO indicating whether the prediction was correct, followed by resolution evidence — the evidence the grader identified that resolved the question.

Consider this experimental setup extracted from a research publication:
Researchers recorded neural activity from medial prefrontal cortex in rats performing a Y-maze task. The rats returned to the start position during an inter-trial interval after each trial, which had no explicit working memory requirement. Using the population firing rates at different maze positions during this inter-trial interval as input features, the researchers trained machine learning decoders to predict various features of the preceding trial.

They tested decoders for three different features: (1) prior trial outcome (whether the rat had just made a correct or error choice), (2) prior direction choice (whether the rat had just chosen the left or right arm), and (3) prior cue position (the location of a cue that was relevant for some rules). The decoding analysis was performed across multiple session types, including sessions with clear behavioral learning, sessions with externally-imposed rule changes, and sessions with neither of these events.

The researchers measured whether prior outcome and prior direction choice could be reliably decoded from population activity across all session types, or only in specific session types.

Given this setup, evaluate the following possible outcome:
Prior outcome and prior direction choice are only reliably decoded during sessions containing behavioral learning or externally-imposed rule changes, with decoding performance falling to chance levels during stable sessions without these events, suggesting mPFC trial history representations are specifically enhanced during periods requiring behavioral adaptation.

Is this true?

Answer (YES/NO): NO